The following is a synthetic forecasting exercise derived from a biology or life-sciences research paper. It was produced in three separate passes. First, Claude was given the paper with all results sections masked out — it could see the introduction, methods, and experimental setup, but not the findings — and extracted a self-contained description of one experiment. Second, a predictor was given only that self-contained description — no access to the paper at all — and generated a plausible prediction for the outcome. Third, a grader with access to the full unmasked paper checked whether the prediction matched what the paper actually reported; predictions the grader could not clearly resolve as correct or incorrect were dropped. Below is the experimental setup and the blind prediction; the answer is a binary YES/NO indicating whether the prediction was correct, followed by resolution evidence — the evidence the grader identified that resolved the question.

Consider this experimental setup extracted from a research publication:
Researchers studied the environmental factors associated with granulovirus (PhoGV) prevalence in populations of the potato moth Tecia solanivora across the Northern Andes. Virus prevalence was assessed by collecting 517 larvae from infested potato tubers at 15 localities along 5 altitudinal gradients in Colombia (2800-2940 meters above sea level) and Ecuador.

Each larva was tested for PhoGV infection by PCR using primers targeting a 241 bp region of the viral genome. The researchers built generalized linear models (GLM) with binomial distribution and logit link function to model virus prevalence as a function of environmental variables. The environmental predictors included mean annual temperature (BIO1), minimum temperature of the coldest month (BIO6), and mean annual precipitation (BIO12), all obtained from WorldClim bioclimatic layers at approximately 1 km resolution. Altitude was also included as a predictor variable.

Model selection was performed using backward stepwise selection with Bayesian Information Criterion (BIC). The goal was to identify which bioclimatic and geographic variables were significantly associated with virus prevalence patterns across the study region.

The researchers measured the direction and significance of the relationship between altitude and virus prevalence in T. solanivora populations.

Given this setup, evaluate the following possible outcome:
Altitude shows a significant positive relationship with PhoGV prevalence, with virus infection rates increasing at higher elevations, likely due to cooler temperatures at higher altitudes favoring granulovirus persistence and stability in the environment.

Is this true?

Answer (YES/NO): NO